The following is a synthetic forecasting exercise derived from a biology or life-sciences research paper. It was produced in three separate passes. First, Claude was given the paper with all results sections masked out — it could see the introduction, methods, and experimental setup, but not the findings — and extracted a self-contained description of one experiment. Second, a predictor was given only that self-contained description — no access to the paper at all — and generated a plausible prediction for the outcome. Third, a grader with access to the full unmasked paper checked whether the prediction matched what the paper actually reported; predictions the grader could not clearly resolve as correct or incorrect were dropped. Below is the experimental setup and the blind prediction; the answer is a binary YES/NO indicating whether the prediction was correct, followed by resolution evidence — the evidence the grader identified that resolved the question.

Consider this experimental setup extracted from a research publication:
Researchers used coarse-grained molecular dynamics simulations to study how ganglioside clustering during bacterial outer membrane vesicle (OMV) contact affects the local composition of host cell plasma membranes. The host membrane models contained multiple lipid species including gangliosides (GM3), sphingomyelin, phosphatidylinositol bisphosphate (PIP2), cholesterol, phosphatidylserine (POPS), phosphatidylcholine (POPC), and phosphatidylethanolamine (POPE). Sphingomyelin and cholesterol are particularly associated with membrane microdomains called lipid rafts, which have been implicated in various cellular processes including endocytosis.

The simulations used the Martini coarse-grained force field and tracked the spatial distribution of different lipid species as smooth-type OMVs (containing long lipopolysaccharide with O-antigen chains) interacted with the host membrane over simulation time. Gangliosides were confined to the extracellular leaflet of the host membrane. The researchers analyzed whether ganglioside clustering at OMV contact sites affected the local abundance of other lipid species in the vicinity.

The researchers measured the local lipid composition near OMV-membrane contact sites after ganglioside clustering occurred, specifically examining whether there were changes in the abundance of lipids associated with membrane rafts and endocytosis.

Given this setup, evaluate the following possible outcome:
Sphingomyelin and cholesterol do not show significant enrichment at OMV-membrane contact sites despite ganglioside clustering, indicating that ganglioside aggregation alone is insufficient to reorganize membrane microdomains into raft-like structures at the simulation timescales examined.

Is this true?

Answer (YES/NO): NO